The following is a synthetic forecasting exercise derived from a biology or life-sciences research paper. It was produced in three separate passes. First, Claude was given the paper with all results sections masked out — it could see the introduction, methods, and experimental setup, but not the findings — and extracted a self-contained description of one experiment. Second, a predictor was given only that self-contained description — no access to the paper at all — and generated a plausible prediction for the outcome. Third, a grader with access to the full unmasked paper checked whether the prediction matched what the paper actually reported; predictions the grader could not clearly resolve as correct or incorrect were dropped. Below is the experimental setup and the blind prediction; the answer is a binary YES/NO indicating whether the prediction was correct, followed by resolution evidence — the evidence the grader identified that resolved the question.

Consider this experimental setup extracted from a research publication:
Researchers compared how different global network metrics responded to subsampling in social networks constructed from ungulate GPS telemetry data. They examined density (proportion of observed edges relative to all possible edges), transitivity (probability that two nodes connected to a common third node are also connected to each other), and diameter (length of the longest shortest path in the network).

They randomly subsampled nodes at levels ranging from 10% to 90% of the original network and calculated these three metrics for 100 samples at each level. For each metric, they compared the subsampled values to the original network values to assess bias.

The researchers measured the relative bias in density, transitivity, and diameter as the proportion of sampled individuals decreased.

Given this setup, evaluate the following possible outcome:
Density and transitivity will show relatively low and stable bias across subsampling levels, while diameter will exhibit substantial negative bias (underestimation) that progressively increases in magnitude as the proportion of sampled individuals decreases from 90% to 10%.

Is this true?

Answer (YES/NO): NO